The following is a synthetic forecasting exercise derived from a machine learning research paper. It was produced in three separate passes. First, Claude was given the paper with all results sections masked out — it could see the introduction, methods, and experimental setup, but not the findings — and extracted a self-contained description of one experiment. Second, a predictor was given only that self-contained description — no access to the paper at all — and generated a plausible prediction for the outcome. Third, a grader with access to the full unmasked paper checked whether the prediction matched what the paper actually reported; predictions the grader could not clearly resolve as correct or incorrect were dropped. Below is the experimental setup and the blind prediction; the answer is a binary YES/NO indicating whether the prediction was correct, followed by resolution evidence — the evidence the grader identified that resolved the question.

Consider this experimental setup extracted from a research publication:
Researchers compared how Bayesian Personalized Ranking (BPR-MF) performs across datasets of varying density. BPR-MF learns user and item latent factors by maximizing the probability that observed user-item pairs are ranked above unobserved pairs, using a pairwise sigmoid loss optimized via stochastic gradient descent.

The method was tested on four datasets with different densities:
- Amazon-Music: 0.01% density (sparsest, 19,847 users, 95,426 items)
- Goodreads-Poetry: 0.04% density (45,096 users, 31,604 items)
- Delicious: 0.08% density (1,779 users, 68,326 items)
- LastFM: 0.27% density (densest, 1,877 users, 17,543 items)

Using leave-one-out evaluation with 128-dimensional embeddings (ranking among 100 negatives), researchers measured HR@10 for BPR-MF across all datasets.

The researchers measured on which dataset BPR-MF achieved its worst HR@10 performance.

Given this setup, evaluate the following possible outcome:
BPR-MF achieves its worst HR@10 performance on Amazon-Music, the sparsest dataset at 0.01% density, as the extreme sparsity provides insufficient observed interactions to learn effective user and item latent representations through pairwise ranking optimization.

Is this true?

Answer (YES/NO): NO